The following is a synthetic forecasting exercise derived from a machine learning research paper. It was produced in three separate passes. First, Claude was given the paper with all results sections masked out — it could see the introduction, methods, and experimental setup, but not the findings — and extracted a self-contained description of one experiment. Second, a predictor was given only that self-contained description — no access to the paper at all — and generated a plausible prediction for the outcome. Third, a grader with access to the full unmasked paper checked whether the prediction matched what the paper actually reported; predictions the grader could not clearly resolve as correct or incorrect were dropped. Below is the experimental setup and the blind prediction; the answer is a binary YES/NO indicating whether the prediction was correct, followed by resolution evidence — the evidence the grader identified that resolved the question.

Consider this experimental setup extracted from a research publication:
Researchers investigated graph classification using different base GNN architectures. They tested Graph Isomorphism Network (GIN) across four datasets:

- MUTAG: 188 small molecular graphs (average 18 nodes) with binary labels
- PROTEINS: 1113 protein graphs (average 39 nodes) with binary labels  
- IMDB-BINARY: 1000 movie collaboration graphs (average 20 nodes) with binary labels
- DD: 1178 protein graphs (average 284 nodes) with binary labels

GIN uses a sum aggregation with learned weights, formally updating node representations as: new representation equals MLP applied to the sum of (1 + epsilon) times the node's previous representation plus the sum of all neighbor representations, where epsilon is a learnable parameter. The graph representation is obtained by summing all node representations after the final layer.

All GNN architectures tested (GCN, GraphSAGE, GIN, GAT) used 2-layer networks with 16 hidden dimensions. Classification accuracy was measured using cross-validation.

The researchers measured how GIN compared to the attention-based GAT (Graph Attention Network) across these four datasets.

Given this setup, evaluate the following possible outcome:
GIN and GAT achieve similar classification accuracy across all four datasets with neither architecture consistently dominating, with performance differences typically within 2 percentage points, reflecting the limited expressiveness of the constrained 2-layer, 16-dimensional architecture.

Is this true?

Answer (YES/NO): NO